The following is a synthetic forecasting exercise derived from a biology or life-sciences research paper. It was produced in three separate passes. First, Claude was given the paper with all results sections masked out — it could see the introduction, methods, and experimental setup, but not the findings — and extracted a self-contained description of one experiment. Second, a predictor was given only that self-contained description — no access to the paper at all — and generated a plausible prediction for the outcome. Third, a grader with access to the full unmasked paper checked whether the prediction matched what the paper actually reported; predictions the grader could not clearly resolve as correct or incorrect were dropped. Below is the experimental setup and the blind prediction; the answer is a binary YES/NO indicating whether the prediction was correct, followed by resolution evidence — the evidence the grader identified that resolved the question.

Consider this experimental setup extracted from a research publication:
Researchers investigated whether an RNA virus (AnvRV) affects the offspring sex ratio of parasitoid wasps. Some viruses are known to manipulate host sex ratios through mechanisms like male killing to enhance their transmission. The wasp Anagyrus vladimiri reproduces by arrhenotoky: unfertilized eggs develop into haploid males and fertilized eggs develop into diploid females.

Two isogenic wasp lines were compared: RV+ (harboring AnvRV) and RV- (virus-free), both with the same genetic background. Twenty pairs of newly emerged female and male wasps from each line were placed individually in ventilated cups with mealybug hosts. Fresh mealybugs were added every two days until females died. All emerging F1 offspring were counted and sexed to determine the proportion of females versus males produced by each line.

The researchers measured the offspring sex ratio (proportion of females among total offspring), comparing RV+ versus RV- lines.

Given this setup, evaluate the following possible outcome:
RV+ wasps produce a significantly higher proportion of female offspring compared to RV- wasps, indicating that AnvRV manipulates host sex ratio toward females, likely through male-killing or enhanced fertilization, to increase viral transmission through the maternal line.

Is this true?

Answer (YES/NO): NO